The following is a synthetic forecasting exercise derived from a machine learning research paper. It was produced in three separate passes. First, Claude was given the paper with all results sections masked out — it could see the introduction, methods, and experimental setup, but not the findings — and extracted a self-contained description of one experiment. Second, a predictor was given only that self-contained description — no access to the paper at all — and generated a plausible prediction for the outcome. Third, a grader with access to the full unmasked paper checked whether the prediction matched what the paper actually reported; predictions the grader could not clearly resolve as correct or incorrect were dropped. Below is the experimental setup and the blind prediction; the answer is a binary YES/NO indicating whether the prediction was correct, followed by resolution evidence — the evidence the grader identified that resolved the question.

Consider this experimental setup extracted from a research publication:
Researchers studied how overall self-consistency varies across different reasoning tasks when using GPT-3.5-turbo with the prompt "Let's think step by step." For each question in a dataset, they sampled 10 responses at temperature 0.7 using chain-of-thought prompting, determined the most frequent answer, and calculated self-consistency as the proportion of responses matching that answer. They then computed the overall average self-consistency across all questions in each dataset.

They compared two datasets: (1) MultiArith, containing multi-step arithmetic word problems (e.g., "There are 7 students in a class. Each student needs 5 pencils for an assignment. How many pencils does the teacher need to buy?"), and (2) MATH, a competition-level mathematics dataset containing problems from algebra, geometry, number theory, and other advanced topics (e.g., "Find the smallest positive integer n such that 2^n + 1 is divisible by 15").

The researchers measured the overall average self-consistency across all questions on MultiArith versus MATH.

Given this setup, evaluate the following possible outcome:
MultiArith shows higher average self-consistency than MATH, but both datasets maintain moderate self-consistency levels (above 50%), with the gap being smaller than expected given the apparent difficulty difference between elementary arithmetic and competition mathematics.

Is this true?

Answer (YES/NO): NO